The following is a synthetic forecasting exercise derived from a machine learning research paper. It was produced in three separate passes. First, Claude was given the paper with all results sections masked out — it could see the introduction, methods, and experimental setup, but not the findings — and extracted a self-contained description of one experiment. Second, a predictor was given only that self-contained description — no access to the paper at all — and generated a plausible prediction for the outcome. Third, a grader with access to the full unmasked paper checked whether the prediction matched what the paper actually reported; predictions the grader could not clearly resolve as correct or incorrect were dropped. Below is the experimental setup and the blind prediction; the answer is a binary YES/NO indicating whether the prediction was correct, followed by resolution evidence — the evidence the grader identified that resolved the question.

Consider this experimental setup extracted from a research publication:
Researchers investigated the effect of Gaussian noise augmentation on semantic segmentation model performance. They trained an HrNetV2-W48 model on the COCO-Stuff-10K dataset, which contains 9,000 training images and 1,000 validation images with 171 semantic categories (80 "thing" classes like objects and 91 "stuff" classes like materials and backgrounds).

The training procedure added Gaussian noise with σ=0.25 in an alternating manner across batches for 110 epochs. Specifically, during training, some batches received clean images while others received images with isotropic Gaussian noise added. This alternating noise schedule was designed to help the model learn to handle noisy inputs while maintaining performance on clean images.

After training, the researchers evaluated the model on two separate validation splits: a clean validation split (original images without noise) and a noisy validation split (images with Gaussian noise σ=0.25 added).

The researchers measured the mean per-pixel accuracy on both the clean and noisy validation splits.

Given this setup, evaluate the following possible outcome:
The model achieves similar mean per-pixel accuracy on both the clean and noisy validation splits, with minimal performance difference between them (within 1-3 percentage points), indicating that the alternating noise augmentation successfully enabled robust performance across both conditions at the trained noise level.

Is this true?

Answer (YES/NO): NO